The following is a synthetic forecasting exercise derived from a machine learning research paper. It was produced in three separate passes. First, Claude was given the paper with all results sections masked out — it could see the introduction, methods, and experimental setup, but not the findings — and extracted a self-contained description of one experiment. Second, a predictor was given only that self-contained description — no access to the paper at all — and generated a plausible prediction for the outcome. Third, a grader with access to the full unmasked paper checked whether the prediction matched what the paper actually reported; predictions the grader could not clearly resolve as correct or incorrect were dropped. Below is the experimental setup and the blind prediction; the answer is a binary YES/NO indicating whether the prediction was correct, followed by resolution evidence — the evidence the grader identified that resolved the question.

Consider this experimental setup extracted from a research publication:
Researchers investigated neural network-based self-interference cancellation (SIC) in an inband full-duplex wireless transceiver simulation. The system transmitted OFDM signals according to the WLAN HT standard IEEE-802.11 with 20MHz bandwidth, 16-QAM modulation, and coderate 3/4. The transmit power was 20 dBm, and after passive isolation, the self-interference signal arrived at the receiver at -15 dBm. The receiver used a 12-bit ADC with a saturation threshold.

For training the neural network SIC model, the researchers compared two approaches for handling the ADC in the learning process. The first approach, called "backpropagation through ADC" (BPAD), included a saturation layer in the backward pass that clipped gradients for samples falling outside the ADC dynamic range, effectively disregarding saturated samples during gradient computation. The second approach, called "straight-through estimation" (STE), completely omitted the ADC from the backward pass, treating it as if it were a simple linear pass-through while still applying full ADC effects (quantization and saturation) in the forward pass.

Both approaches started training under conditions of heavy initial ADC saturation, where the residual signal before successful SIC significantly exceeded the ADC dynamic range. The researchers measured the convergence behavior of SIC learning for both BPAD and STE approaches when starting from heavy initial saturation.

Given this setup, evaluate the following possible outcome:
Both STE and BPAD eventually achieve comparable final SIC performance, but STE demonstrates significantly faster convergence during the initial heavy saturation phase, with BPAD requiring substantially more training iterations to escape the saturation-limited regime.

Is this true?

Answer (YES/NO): NO